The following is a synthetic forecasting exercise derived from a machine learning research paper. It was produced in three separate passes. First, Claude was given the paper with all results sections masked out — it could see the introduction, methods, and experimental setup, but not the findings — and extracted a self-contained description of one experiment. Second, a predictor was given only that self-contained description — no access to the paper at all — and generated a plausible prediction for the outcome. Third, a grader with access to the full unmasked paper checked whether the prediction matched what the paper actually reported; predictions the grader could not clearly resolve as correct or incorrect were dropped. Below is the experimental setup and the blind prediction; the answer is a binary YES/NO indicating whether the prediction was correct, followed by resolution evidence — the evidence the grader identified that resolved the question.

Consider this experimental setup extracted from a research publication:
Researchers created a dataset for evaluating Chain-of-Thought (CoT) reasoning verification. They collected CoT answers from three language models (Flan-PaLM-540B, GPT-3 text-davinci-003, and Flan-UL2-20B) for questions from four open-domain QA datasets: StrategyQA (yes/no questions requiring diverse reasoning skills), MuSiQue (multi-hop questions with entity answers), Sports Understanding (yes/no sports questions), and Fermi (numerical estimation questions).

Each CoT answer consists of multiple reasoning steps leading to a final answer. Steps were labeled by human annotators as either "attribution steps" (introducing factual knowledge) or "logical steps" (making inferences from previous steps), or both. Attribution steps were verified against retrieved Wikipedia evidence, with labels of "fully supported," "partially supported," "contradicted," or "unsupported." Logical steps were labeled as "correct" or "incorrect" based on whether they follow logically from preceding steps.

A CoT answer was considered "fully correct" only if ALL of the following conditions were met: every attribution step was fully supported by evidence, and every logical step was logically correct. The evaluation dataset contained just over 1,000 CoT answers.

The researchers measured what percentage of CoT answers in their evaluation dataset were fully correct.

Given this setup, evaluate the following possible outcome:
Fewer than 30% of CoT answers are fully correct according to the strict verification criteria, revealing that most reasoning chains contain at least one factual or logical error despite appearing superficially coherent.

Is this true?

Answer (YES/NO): YES